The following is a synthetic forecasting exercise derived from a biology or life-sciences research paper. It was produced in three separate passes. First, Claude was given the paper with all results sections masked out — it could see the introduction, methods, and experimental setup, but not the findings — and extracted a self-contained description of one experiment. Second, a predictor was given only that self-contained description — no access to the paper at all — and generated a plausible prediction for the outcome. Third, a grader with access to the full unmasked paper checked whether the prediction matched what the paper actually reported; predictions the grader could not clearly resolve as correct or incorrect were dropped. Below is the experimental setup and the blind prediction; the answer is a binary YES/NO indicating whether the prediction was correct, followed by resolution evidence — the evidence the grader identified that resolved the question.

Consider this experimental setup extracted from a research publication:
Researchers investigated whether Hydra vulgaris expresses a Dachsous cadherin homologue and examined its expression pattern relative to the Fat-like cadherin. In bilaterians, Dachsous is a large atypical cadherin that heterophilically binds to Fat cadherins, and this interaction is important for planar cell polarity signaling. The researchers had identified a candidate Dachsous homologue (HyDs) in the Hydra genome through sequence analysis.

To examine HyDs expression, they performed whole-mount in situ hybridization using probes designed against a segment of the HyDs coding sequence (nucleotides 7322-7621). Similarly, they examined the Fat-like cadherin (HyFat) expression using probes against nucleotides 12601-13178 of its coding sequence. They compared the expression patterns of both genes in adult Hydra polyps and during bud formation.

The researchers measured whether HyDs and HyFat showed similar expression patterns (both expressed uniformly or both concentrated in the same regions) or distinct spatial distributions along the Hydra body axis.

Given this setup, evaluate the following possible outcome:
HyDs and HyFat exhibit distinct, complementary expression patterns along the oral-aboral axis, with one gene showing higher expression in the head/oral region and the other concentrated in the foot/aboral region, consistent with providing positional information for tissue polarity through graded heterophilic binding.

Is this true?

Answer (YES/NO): NO